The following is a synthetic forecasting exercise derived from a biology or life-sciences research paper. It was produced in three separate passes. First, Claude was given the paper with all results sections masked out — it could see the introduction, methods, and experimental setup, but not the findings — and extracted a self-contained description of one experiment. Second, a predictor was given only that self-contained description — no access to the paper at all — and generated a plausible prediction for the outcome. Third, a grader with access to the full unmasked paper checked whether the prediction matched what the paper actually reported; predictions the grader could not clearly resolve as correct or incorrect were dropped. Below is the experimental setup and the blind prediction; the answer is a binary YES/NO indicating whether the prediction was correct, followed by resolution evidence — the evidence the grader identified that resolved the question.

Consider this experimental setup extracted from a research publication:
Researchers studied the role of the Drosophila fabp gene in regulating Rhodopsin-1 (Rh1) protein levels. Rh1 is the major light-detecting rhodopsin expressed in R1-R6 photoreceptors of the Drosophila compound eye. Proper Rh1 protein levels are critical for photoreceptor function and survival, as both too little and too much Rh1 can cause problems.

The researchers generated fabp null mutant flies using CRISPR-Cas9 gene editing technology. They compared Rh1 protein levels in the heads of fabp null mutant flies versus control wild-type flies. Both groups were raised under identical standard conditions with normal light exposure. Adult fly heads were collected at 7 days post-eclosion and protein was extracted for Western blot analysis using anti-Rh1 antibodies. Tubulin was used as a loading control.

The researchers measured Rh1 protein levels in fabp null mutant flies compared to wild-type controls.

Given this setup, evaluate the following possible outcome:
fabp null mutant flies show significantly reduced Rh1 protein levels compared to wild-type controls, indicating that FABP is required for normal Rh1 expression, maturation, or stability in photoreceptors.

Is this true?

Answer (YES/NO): NO